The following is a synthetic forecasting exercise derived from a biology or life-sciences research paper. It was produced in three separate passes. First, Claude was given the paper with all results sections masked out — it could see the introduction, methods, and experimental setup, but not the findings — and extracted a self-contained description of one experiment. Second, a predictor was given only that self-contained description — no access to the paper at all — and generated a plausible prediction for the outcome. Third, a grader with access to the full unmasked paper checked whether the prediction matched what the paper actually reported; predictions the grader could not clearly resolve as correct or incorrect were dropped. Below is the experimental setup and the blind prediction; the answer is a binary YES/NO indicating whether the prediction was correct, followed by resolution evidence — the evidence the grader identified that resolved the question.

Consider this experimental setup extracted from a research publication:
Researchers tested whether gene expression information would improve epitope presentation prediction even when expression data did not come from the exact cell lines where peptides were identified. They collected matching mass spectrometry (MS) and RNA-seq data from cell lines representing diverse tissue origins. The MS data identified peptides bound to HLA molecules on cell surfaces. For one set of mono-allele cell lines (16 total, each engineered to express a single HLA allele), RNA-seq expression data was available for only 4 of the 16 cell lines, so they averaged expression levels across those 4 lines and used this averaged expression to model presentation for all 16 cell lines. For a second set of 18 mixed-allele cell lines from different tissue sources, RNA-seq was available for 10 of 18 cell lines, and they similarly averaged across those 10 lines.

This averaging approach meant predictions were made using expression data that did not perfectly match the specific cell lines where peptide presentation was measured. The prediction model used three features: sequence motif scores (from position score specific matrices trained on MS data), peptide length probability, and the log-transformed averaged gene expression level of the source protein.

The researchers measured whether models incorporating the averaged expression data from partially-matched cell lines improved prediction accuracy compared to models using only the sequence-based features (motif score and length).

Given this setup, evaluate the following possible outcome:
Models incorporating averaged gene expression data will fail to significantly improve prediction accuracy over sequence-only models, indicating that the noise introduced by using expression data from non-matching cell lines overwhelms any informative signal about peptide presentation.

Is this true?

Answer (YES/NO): NO